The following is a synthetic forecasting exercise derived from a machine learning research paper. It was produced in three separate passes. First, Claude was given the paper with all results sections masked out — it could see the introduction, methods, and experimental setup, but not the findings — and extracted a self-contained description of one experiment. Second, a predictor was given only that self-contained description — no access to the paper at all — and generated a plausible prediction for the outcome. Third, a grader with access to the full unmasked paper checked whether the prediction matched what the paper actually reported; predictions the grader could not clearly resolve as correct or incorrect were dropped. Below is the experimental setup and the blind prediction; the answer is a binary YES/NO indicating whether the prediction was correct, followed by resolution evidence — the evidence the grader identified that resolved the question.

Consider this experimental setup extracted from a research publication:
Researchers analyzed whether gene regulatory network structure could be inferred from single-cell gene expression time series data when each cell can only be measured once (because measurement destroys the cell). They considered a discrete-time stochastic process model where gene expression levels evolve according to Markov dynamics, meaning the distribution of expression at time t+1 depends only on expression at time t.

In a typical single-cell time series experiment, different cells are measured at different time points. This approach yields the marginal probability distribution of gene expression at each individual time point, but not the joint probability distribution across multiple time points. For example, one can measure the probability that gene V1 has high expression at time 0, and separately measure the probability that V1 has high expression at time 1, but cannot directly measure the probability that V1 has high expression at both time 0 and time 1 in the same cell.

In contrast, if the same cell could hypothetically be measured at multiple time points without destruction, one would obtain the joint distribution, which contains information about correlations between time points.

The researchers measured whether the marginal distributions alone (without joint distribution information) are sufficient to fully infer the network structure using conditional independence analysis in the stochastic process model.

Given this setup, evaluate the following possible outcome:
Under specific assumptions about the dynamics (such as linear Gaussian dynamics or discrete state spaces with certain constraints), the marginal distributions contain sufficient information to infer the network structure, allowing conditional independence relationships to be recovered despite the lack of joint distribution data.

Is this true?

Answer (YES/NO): NO